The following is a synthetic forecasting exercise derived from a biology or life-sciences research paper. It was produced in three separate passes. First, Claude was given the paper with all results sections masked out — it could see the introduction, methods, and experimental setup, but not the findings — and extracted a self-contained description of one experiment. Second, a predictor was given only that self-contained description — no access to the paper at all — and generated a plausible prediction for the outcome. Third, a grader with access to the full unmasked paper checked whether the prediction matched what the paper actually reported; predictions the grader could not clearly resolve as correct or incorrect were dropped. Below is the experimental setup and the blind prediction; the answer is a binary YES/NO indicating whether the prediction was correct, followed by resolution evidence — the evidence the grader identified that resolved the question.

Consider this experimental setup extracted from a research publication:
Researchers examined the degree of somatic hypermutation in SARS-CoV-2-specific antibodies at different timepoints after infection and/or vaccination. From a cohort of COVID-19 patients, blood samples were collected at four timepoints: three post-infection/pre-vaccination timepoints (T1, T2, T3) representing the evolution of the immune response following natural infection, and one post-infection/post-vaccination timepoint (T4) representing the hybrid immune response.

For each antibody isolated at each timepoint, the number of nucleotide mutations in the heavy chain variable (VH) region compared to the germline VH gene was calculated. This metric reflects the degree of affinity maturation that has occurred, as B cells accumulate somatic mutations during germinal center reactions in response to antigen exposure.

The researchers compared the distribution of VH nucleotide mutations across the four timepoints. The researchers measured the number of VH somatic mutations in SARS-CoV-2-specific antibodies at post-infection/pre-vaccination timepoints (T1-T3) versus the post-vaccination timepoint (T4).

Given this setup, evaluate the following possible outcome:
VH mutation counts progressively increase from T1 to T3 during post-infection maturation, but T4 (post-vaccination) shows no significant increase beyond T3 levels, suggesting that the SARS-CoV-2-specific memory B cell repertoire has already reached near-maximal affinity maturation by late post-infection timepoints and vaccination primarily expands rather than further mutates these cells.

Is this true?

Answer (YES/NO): NO